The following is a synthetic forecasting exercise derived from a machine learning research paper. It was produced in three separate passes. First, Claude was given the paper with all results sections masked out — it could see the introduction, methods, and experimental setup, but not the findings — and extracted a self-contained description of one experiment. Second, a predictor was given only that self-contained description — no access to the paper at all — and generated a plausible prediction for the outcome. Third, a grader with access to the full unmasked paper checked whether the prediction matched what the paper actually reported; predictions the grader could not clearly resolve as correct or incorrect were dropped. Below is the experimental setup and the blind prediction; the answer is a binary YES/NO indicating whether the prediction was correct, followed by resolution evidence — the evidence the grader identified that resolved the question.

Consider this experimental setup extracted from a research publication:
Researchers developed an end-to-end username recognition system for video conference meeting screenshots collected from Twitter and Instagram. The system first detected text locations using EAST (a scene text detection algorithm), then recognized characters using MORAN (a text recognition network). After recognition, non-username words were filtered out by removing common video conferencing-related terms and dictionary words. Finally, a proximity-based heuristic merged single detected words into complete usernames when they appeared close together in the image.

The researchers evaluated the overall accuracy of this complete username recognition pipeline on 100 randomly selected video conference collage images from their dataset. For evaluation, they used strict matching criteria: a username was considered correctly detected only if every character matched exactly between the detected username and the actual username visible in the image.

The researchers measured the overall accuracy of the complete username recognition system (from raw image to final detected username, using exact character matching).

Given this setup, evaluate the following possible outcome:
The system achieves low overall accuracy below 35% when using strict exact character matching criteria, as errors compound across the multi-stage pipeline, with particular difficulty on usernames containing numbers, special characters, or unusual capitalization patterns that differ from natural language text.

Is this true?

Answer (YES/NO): NO